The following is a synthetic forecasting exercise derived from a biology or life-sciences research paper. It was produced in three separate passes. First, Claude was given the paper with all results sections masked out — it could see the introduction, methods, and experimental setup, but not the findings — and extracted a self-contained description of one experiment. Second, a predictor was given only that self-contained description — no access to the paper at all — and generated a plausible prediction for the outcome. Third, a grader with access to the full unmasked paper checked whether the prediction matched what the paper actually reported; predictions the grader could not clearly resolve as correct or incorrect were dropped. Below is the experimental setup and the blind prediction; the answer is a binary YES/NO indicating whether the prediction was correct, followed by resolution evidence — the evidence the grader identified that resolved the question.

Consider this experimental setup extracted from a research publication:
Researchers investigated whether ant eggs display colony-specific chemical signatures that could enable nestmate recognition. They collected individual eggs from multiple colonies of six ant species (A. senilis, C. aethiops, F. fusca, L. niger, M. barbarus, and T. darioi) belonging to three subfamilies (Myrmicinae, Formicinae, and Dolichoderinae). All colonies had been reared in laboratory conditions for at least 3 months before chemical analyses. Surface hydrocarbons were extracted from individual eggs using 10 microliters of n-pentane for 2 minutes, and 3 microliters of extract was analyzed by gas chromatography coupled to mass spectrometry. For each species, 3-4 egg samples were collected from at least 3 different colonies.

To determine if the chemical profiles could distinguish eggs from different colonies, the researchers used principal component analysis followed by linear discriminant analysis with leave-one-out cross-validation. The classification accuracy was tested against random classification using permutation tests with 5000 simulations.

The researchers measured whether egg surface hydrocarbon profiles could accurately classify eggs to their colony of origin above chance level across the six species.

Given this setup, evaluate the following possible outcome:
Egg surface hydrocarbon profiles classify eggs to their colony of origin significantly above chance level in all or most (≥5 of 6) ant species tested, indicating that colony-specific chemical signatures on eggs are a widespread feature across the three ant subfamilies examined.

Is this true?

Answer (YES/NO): YES